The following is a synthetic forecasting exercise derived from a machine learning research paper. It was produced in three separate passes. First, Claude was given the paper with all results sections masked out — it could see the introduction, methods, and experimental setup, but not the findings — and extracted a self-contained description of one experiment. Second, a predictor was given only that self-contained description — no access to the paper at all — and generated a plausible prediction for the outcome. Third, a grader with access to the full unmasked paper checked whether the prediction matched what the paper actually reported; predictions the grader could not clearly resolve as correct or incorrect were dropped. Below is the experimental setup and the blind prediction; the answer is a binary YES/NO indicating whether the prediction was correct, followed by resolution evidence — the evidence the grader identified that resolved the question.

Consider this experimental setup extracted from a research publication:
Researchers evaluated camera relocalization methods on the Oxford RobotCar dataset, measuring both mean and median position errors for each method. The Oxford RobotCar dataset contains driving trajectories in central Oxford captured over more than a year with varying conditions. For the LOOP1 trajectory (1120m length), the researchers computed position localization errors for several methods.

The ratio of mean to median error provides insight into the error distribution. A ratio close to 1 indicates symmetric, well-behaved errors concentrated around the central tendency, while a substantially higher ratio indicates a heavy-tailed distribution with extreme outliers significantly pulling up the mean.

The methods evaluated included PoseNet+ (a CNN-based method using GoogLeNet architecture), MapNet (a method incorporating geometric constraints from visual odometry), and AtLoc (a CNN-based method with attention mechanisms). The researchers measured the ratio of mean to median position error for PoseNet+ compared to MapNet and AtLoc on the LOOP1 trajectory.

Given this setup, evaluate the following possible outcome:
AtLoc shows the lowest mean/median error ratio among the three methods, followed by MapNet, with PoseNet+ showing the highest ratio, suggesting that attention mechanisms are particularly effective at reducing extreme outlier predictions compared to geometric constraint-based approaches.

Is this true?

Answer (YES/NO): NO